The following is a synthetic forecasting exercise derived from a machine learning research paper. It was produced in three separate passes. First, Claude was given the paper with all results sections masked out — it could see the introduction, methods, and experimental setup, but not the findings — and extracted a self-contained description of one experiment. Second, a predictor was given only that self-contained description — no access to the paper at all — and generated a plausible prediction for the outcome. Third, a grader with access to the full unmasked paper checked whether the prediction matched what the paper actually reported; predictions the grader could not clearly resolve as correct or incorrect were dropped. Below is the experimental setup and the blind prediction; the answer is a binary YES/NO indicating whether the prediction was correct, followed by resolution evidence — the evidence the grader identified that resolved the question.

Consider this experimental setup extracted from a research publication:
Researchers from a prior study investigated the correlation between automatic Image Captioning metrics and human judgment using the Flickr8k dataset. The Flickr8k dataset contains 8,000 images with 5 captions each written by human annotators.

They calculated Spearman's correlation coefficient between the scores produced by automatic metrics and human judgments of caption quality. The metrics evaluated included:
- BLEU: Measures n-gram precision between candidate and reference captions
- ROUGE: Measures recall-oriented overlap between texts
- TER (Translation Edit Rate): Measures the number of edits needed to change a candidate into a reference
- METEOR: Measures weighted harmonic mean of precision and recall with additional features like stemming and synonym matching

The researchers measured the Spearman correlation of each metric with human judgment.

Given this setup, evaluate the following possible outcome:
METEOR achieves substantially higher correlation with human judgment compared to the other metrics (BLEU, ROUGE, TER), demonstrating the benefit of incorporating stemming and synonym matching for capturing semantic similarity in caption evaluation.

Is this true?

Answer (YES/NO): YES